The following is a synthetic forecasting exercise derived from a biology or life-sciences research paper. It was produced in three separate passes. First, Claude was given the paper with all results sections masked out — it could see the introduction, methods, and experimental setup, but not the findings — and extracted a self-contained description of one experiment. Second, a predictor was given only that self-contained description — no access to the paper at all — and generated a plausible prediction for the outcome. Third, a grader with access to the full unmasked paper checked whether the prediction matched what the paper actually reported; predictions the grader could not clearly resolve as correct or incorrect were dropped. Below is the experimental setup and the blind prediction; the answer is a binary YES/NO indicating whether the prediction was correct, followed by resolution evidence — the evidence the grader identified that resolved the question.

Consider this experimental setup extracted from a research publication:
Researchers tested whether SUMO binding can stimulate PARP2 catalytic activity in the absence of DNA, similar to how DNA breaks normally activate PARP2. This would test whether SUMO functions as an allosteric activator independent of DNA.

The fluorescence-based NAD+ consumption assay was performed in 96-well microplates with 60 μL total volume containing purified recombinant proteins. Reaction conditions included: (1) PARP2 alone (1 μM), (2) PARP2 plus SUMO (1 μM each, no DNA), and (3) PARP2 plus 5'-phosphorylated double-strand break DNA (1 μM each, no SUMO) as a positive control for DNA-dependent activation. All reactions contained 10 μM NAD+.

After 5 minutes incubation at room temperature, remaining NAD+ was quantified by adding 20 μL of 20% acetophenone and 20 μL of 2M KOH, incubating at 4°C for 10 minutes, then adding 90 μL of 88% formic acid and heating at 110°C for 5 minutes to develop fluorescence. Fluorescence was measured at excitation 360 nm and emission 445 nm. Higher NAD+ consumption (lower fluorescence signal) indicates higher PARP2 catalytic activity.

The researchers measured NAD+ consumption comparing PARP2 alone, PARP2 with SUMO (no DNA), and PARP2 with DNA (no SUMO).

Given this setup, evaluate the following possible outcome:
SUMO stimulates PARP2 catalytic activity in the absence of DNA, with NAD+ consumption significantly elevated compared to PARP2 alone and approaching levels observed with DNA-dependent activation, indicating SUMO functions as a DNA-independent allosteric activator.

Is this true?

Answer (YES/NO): YES